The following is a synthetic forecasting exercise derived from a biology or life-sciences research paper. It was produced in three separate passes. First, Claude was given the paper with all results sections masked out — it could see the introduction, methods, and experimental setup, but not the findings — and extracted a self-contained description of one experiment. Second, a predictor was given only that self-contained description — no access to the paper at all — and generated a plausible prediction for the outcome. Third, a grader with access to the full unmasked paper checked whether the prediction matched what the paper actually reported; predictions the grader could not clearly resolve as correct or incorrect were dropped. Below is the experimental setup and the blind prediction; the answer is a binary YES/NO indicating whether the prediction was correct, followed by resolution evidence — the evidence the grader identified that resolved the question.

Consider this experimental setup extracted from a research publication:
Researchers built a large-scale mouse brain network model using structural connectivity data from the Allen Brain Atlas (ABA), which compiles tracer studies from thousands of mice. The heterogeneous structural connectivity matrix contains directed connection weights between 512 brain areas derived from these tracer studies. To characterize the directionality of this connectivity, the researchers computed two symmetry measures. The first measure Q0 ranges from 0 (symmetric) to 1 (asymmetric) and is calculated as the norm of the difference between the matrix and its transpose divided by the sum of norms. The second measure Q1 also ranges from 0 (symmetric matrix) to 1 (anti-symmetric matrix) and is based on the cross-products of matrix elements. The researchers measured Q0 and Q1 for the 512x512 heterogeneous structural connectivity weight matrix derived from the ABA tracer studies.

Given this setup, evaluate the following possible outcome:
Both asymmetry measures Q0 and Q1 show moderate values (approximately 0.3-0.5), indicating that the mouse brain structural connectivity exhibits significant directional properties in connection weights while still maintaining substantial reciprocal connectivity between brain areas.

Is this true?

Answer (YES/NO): NO